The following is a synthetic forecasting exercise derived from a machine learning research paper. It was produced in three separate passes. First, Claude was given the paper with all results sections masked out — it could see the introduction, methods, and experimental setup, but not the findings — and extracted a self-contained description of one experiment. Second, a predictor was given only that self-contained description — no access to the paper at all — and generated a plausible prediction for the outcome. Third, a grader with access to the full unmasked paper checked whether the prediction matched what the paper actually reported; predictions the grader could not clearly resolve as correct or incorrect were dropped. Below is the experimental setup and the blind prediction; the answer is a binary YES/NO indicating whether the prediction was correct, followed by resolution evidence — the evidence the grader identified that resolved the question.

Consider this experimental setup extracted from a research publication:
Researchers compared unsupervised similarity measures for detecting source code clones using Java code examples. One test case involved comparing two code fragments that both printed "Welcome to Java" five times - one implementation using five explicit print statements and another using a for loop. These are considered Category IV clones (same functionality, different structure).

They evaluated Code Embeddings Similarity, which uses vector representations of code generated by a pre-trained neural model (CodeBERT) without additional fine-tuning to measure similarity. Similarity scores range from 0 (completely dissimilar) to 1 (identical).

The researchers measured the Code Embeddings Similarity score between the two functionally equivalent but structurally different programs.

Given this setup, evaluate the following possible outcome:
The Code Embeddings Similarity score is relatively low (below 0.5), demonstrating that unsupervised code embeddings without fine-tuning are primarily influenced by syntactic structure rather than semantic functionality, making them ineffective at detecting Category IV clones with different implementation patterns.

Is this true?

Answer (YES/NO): NO